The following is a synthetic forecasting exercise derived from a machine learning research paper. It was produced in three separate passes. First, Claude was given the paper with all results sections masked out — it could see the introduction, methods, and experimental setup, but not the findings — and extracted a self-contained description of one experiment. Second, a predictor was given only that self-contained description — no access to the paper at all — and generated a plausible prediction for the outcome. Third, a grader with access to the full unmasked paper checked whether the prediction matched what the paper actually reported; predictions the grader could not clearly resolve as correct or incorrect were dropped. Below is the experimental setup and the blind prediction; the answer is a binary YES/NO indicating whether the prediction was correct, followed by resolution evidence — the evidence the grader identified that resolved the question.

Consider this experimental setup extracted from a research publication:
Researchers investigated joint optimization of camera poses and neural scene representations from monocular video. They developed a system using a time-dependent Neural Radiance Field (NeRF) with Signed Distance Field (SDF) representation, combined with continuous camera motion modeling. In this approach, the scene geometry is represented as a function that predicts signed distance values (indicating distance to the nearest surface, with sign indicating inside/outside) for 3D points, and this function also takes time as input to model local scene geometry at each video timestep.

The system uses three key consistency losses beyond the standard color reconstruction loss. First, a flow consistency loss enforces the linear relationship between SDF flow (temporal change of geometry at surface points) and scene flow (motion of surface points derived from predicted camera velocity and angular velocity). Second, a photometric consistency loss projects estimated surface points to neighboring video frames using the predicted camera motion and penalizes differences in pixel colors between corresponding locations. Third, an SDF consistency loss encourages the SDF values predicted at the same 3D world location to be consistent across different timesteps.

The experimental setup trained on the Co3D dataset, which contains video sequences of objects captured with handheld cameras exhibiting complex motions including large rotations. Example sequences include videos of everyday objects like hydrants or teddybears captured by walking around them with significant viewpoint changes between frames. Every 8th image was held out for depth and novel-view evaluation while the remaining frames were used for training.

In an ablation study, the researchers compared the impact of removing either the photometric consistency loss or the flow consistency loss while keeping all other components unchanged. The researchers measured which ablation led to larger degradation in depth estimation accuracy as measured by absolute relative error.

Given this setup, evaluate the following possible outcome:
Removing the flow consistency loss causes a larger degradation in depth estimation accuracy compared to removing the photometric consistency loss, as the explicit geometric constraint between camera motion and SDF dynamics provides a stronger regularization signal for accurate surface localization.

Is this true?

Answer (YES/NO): NO